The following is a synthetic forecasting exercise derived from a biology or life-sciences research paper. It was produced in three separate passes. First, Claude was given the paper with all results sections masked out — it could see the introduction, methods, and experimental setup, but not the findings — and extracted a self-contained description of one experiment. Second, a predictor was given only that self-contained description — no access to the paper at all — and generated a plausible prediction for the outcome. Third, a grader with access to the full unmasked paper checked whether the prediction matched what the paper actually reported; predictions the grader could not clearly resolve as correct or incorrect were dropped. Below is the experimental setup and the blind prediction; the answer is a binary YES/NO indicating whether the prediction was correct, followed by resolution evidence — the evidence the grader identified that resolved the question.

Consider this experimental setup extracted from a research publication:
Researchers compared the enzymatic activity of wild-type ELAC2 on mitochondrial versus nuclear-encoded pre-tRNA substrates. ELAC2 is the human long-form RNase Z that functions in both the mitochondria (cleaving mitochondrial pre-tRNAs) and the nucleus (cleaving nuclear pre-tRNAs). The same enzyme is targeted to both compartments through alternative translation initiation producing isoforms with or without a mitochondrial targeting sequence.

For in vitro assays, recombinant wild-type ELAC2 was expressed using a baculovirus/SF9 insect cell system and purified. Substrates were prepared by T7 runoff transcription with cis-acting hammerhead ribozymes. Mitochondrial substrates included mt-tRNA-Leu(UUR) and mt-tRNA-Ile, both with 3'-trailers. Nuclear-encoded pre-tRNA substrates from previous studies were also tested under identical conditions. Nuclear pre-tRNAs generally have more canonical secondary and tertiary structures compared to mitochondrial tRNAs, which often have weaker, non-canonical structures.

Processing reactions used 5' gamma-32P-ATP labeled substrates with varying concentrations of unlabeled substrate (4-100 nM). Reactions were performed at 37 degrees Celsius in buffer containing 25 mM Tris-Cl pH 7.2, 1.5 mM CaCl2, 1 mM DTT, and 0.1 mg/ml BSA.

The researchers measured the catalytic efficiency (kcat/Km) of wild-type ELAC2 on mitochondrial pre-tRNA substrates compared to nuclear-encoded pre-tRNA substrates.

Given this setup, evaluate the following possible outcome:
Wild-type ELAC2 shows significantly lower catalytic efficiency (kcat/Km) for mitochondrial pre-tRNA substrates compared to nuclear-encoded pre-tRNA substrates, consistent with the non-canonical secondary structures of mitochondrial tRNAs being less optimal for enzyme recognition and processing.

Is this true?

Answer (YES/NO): YES